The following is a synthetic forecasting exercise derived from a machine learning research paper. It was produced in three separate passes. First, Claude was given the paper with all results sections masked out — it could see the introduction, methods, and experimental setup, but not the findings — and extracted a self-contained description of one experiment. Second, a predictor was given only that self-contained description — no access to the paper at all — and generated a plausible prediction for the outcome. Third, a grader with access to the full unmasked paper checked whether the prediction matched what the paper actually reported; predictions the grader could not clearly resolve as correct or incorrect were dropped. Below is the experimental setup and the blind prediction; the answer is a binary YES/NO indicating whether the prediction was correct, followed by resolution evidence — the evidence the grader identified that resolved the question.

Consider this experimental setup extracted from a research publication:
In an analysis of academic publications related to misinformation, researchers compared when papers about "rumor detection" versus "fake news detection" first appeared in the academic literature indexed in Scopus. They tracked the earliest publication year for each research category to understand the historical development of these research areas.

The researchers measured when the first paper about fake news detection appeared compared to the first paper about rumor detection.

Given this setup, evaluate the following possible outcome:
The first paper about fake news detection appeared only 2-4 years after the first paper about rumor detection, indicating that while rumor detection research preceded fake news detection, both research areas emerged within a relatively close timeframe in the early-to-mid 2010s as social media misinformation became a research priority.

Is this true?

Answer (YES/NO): NO